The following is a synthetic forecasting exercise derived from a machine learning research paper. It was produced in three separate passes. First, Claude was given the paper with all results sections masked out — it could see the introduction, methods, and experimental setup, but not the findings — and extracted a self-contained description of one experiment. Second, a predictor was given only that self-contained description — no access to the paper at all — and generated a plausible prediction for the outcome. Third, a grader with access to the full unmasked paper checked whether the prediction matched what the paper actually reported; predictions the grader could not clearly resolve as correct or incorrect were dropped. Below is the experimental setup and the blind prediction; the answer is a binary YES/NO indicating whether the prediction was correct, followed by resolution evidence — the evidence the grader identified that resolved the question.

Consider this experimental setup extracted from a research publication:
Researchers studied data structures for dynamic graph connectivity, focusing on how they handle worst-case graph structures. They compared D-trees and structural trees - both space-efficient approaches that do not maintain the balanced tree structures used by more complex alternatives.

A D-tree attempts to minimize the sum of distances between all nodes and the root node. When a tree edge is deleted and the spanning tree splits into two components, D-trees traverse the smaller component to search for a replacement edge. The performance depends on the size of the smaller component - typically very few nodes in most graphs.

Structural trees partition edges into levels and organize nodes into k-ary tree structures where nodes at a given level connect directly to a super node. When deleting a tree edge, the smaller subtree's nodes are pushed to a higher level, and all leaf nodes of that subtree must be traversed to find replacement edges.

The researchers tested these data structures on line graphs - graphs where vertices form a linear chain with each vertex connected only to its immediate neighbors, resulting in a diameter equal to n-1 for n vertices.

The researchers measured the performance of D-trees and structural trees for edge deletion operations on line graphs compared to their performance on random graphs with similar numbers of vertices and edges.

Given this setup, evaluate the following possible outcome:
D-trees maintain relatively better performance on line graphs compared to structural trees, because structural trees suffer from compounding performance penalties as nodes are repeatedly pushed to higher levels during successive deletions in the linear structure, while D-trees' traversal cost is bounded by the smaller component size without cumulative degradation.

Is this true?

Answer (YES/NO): NO